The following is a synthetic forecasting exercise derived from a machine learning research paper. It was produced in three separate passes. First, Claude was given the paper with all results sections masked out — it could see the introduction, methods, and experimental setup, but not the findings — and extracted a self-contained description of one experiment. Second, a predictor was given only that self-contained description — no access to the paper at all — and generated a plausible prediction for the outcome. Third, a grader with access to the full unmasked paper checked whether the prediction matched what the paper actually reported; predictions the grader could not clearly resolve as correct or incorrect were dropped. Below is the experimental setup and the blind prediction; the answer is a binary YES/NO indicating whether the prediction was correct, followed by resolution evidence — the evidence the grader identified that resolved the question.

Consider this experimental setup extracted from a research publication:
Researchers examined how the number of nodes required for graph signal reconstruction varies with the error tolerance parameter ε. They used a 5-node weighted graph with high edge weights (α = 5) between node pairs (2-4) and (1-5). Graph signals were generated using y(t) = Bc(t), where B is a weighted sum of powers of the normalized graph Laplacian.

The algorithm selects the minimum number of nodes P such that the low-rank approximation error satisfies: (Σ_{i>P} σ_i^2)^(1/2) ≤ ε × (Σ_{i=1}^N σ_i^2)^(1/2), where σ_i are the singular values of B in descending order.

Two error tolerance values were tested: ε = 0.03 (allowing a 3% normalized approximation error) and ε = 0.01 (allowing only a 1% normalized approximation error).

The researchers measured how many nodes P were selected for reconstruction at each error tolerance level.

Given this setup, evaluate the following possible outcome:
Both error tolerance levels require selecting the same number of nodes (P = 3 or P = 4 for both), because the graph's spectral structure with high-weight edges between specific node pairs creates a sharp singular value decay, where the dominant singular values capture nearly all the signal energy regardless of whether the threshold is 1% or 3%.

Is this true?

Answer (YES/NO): NO